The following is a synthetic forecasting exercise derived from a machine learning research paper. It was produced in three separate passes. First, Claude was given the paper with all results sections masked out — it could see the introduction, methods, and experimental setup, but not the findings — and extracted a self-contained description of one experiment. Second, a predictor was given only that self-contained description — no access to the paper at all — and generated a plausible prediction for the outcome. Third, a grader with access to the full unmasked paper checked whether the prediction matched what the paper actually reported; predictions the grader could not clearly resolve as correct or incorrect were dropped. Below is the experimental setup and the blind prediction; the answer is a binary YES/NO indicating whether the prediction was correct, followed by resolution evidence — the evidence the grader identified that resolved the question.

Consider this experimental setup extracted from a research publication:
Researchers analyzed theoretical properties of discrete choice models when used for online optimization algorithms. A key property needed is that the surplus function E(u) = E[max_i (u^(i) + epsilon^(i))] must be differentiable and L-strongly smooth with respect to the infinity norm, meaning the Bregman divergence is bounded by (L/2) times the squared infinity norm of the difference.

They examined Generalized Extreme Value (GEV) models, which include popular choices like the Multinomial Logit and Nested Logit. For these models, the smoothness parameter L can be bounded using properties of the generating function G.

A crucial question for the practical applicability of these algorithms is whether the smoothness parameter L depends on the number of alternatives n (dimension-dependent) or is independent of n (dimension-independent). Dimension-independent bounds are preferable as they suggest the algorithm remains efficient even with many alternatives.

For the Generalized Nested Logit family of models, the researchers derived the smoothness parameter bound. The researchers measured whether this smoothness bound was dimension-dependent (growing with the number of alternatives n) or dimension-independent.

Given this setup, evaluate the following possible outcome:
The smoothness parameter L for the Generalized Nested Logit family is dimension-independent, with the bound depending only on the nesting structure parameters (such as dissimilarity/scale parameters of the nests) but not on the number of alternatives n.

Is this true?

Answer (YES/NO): YES